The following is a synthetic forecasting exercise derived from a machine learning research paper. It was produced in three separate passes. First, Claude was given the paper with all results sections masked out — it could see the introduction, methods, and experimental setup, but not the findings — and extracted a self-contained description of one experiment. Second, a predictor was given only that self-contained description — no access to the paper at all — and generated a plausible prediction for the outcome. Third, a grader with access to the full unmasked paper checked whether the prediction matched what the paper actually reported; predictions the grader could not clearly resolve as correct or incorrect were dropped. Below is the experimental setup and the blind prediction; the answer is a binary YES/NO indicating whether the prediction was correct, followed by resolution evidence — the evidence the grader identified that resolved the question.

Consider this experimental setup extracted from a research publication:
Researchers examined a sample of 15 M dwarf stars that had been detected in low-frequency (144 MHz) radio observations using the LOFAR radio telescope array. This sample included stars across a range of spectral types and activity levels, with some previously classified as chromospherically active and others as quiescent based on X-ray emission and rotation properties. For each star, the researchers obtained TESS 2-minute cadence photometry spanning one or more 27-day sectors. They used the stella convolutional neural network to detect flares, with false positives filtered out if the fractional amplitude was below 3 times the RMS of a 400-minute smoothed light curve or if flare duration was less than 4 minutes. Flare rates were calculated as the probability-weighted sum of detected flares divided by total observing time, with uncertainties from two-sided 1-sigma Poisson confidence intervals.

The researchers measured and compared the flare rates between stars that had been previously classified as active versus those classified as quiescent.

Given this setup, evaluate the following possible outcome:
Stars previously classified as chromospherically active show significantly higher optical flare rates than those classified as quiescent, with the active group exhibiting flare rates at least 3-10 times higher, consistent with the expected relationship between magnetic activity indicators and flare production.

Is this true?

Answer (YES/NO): YES